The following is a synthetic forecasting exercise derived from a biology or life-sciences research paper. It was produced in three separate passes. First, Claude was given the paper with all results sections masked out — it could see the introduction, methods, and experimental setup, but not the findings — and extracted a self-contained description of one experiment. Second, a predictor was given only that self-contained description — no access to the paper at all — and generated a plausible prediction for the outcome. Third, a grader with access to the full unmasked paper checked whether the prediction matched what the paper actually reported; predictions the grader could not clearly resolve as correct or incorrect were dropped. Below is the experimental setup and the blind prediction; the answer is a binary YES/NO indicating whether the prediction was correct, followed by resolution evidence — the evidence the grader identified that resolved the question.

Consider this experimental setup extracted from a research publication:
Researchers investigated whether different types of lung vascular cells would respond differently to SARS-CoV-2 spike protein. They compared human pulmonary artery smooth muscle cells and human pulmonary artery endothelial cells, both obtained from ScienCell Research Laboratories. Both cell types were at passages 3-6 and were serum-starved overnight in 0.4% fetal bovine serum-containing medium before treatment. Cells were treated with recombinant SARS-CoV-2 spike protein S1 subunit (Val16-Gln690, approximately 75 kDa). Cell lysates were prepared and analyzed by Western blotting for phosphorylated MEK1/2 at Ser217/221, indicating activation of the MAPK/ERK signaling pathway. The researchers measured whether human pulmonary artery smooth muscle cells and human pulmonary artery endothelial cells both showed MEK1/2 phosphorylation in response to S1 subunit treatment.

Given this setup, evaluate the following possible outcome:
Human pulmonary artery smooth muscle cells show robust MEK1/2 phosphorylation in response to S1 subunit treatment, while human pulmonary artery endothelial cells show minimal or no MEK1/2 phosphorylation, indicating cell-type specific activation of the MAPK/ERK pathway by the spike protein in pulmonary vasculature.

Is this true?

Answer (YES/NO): NO